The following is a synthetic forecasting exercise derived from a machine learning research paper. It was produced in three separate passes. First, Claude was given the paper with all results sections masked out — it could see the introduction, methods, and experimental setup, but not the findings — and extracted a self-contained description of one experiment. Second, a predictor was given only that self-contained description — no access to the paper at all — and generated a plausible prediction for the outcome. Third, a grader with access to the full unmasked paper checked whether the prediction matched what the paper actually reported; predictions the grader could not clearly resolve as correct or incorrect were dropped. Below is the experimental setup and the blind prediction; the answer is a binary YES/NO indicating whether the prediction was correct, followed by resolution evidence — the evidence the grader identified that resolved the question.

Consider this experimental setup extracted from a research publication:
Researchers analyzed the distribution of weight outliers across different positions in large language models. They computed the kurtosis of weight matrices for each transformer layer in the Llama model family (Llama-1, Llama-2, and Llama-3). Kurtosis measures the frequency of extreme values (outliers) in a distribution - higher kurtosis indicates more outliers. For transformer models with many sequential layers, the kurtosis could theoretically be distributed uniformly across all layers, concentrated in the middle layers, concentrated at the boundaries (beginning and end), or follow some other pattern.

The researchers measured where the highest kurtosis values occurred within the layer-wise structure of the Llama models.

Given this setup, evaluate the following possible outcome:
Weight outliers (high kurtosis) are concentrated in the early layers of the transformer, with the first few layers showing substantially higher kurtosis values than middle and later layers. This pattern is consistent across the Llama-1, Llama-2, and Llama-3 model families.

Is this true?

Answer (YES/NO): NO